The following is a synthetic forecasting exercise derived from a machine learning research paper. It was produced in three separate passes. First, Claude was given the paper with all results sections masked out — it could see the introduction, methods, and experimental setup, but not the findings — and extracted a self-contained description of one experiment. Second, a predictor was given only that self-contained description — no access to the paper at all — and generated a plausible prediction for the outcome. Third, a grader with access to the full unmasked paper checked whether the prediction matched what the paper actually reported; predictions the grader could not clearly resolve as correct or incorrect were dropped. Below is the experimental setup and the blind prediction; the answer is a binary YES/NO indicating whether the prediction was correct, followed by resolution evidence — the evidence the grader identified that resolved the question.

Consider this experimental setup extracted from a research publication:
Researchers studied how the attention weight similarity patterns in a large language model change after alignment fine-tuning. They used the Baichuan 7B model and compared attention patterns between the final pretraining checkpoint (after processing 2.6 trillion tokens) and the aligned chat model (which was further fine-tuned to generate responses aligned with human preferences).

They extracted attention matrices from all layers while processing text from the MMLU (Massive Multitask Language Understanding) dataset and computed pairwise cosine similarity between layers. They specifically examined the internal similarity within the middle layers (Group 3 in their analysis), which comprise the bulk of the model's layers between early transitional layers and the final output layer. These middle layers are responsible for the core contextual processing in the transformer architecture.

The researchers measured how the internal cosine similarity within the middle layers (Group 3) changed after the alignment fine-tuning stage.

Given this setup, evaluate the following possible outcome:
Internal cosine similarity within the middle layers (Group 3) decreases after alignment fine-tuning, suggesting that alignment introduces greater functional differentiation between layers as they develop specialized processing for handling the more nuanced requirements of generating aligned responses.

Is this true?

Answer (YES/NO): NO